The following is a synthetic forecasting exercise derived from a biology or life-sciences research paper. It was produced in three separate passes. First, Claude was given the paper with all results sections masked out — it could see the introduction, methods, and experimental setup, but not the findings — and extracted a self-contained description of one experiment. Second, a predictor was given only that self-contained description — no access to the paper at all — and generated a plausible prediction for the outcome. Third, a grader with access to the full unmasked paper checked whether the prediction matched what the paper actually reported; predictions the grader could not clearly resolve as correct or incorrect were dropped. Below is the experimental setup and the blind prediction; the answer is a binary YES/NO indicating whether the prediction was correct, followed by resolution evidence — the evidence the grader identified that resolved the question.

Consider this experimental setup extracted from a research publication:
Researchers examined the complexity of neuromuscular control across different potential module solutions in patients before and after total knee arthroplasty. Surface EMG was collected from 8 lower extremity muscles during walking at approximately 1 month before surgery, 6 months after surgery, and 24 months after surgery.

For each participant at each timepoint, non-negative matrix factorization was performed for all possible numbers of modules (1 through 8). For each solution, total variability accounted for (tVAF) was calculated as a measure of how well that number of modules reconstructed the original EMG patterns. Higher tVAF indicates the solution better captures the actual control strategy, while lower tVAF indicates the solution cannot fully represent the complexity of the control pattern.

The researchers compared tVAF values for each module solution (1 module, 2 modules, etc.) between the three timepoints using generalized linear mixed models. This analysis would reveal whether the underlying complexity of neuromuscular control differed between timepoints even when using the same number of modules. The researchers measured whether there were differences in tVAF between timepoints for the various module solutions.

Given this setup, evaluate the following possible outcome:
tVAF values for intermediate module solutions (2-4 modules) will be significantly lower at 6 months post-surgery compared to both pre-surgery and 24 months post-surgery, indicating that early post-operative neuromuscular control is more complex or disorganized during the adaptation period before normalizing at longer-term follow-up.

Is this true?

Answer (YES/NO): NO